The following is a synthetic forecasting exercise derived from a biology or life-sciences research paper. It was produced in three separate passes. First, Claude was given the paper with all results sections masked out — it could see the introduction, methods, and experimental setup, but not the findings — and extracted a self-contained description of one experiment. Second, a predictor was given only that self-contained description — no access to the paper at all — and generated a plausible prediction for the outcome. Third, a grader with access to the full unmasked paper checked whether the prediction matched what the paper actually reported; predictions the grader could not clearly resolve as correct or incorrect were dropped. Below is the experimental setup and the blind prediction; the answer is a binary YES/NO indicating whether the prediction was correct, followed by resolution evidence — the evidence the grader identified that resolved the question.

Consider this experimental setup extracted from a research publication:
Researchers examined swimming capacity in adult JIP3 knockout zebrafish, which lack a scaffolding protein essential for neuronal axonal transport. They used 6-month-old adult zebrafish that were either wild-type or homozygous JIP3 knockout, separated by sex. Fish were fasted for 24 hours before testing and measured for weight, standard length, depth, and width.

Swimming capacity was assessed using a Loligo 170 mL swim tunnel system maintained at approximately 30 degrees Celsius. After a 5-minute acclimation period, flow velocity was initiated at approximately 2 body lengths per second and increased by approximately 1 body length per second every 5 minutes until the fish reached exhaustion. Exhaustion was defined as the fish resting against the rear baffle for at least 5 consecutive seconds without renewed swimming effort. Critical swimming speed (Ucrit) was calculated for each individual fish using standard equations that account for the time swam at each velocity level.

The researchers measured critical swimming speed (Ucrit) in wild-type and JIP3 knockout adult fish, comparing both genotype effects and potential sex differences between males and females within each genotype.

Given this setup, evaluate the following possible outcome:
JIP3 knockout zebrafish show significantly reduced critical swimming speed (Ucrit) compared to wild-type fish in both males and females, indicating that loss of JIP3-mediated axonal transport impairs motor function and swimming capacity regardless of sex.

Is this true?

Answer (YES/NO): NO